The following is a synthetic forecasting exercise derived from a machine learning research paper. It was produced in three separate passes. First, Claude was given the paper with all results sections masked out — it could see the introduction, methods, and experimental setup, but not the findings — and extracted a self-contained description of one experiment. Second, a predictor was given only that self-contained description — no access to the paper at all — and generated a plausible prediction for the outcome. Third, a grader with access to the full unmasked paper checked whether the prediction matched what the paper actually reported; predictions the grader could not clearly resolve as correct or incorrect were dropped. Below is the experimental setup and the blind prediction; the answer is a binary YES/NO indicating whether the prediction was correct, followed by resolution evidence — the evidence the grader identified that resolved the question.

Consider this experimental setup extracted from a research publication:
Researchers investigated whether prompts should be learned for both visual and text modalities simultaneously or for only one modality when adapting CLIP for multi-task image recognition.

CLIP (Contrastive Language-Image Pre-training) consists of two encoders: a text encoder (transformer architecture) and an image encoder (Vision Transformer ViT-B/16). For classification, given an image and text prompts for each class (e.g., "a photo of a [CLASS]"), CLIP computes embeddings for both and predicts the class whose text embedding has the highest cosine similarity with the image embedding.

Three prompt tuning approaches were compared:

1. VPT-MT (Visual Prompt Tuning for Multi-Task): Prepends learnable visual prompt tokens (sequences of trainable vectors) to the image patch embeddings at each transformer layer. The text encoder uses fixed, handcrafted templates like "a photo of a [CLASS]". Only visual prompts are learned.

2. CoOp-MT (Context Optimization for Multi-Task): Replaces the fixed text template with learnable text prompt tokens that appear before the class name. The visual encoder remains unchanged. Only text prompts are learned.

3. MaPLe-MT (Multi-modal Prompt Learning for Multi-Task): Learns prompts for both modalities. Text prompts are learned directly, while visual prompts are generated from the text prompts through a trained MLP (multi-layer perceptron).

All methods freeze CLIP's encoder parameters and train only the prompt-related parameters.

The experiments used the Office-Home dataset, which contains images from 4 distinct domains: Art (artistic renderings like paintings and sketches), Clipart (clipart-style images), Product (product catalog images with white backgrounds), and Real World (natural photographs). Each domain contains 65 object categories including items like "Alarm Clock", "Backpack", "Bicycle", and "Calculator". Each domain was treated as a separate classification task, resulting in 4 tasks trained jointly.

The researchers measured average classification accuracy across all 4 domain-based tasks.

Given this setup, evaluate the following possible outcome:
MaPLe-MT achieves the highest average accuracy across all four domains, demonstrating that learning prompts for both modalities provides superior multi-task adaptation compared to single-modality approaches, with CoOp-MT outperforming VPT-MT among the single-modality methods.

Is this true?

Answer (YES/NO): YES